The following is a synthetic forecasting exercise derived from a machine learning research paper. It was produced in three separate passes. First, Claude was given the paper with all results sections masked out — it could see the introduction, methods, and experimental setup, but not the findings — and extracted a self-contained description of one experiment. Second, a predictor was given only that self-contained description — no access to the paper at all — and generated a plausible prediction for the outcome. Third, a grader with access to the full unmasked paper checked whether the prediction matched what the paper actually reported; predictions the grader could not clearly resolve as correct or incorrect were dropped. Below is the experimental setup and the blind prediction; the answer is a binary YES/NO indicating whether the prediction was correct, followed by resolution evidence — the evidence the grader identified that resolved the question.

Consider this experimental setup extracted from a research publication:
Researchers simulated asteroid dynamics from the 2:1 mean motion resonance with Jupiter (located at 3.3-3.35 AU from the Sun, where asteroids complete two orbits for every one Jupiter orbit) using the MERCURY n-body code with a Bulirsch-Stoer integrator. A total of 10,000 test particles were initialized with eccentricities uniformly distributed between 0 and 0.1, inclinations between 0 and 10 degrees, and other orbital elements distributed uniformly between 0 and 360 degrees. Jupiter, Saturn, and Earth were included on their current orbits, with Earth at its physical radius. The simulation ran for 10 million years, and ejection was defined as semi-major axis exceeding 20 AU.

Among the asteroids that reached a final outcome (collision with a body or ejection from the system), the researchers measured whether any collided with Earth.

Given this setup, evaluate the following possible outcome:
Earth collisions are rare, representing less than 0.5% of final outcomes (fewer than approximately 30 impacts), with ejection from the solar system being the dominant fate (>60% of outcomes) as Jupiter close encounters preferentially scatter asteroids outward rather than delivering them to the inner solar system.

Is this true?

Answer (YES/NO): YES